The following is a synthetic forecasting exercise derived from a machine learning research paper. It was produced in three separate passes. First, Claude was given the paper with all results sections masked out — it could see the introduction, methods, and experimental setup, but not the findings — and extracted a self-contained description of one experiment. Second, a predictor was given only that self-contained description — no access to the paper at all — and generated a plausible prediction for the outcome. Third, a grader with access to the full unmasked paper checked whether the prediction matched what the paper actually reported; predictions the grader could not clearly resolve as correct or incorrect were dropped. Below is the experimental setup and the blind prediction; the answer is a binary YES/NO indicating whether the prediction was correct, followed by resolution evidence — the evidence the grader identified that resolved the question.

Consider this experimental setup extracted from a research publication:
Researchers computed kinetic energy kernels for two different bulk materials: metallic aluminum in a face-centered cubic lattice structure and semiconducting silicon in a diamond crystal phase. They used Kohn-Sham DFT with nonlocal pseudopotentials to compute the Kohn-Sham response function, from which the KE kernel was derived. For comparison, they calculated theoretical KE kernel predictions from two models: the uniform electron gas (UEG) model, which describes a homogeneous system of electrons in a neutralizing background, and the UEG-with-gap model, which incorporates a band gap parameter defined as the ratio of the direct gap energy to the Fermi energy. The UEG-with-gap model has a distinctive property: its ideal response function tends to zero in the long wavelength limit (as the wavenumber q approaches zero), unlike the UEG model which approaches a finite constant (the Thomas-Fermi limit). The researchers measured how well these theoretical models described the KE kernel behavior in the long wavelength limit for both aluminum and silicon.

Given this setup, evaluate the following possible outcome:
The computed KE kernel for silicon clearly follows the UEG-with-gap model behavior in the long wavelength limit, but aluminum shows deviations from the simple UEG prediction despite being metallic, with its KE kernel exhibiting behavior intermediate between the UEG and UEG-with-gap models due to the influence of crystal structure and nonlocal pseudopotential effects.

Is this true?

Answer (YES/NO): NO